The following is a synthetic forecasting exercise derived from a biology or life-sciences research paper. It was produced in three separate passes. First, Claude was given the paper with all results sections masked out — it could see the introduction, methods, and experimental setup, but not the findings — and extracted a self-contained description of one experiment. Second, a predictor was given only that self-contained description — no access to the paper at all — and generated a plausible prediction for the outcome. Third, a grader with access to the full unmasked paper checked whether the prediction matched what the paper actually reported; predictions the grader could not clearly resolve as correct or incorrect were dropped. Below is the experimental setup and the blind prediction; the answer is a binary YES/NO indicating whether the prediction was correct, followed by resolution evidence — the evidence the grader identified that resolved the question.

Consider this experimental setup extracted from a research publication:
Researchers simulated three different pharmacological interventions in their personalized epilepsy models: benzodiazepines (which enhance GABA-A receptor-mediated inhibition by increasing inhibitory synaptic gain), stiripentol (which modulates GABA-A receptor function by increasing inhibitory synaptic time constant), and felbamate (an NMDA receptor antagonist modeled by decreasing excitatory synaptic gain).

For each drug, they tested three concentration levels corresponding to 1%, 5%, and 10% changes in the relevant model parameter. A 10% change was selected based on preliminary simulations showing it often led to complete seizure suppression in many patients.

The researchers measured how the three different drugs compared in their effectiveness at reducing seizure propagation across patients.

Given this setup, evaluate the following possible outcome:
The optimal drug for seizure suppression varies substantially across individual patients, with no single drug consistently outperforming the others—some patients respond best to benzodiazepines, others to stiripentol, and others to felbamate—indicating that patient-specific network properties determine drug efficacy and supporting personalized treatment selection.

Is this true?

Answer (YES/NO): YES